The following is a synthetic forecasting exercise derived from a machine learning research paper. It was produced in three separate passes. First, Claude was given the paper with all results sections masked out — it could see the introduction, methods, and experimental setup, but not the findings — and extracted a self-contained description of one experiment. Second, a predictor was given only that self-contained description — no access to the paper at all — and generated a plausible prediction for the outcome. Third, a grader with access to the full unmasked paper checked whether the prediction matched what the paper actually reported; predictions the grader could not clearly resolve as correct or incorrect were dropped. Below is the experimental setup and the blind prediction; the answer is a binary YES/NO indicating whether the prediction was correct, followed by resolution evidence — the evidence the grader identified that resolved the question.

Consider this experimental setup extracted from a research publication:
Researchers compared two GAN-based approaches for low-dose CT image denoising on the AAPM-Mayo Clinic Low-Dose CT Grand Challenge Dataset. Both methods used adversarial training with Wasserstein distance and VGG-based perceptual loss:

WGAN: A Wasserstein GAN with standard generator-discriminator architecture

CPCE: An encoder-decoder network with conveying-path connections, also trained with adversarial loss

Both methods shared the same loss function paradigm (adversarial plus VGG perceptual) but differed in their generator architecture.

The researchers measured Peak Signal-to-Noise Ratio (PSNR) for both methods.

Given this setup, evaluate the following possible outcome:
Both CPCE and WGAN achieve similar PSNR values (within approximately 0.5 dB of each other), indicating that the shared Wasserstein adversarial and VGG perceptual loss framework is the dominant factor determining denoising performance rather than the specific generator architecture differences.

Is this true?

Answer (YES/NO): NO